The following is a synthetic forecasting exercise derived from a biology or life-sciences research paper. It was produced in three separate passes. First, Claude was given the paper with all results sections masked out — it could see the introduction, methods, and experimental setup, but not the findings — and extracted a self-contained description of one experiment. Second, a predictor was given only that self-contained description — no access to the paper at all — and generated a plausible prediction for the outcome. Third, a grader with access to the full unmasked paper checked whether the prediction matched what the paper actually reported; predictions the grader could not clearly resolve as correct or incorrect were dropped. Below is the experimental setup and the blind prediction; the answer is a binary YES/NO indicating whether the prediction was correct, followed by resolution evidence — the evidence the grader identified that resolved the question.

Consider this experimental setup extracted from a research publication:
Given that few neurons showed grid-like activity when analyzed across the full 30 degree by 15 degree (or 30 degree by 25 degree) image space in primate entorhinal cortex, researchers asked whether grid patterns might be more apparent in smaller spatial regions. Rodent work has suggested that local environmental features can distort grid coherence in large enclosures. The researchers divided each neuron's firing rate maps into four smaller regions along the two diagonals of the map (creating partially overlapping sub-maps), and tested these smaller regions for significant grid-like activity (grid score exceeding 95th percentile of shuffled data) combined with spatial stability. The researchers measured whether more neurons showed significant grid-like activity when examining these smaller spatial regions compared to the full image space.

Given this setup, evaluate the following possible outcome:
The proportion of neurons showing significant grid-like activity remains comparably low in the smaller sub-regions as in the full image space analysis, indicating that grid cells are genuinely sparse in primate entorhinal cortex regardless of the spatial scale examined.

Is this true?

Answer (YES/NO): NO